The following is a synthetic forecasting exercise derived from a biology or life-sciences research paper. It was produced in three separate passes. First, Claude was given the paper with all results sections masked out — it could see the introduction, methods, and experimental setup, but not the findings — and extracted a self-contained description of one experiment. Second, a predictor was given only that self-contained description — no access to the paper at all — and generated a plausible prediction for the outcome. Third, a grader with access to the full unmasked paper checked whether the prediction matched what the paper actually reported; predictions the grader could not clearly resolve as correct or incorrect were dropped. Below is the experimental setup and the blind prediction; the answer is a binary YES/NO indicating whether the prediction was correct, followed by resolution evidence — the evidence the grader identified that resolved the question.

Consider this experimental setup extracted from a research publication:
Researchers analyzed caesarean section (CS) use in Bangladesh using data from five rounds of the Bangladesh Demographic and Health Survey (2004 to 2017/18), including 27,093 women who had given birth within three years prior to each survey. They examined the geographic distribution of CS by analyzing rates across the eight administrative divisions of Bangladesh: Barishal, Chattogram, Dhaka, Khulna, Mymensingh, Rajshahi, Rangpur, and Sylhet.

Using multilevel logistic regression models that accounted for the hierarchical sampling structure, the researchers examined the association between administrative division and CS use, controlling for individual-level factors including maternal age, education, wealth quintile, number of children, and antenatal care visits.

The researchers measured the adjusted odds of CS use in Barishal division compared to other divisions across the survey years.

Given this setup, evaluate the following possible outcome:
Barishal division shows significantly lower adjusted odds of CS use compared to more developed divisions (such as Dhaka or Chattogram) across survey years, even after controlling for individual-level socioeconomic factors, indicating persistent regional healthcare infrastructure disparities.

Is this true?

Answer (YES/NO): YES